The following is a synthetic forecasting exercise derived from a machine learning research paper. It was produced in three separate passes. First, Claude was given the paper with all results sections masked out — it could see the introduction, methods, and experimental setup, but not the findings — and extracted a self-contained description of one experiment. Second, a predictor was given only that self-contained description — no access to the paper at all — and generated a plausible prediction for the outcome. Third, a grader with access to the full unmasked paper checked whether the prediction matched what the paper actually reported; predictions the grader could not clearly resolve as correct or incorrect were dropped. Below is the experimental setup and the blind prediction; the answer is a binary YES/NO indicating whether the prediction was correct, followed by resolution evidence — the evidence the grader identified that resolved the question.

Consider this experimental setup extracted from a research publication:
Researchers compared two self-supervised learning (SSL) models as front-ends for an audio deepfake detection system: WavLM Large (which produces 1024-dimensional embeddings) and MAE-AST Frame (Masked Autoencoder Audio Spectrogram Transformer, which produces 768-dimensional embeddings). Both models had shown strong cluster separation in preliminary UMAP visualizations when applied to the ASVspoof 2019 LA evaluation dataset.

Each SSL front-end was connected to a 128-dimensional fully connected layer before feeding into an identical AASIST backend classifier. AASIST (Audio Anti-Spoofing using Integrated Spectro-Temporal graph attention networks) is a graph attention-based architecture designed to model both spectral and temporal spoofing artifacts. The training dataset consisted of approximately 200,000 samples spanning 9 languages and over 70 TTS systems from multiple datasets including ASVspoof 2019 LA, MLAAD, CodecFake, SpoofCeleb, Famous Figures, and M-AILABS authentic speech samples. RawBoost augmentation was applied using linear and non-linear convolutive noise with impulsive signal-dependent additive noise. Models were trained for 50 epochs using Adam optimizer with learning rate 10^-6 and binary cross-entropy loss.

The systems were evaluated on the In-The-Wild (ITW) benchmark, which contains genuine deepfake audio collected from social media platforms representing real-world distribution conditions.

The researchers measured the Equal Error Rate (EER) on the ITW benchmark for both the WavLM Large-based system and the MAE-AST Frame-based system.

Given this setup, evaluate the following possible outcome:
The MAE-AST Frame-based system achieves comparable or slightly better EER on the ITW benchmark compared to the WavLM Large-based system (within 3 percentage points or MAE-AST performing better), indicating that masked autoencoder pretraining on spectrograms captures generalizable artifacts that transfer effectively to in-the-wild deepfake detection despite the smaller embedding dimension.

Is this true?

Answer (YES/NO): NO